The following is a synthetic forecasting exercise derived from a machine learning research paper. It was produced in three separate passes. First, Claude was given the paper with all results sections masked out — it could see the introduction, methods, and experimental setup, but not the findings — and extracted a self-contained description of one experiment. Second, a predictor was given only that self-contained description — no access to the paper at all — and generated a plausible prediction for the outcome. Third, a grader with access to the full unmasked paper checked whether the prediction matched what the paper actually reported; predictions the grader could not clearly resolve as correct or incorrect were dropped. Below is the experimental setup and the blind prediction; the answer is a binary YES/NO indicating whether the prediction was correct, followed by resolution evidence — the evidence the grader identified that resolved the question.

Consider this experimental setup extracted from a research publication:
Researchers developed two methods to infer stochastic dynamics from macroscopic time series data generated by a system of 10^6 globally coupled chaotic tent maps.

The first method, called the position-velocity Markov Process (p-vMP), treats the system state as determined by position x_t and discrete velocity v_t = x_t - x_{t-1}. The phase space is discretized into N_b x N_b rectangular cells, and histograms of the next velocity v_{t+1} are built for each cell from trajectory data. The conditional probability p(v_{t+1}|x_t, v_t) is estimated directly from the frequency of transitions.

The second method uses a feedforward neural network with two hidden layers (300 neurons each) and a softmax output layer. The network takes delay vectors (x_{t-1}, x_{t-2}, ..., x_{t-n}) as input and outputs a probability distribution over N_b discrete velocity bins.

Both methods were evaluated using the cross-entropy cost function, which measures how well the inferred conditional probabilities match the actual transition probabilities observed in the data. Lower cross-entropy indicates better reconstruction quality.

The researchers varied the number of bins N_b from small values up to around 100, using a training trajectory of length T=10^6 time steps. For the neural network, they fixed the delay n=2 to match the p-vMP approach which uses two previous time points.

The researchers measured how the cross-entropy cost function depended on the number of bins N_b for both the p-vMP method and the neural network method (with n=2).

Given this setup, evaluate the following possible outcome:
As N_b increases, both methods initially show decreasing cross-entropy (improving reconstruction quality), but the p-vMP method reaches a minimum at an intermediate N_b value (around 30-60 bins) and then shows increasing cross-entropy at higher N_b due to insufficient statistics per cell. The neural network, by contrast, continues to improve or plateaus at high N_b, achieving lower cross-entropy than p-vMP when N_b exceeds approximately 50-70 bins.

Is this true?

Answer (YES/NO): YES